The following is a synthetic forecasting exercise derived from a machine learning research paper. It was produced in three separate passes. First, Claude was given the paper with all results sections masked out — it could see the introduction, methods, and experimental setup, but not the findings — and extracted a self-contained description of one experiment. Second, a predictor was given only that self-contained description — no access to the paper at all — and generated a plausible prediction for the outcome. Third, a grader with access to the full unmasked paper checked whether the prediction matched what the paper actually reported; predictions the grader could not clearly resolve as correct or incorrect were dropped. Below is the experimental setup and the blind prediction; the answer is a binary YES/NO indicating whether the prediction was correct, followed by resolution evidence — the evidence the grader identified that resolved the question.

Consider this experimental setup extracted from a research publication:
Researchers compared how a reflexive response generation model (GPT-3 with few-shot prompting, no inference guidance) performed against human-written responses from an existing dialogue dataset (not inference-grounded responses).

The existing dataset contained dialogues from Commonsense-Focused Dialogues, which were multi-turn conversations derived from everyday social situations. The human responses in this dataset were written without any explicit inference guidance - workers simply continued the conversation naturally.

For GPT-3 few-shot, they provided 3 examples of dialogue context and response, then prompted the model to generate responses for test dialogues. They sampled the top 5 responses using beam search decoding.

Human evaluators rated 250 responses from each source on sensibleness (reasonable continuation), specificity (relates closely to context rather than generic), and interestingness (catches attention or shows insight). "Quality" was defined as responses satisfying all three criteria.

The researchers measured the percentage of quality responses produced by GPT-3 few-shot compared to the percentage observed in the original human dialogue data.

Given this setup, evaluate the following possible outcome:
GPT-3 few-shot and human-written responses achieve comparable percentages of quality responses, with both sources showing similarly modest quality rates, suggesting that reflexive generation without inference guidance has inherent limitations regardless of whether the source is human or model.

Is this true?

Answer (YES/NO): NO